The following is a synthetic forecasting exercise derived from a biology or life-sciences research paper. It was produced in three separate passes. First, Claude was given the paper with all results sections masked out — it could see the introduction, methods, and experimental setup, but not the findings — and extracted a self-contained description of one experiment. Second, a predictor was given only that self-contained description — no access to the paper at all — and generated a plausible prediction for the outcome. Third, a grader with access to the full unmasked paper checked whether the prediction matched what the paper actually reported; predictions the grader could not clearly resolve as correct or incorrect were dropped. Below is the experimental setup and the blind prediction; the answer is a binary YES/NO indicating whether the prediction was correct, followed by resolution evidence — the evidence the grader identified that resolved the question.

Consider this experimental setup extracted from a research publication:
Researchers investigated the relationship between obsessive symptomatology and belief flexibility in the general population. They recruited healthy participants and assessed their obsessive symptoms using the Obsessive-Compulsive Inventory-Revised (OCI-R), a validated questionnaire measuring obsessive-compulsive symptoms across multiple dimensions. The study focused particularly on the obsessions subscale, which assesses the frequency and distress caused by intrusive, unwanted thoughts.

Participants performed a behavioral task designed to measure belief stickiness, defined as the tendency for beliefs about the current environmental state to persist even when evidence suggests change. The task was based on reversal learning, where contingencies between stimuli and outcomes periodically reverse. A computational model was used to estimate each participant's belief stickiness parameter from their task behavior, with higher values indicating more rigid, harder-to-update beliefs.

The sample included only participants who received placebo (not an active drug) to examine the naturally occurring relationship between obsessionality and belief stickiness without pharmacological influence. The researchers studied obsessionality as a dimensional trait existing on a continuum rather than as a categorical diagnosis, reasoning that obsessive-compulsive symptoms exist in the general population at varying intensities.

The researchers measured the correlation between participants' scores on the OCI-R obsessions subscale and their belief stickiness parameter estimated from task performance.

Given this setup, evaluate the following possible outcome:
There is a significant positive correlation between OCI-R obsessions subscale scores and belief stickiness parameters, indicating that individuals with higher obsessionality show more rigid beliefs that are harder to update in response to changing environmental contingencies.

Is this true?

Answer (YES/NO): YES